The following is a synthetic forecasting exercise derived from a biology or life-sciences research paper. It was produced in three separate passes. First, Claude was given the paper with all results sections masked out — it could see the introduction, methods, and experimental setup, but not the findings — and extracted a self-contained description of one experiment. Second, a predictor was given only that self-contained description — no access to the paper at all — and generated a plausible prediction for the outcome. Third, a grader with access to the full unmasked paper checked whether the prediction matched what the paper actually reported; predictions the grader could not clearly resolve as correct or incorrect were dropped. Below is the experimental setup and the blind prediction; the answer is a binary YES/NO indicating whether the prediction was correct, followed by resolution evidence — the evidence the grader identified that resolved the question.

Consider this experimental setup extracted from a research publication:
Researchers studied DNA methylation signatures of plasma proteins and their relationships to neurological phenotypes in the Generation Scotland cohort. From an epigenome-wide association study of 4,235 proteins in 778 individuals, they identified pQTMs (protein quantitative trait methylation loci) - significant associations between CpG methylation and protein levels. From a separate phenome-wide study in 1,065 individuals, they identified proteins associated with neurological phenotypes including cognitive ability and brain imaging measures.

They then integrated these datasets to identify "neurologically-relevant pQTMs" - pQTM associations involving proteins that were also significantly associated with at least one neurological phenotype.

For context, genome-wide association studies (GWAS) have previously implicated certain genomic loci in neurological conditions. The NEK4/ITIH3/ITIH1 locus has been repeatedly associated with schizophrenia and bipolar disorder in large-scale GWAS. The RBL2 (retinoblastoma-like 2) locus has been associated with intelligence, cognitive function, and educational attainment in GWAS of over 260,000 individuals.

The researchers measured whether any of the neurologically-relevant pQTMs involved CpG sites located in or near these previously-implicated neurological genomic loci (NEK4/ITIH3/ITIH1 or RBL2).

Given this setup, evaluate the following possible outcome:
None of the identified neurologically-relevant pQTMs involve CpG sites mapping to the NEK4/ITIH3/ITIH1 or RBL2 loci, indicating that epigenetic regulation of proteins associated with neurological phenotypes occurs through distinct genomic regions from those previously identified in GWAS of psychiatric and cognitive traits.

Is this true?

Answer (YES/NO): NO